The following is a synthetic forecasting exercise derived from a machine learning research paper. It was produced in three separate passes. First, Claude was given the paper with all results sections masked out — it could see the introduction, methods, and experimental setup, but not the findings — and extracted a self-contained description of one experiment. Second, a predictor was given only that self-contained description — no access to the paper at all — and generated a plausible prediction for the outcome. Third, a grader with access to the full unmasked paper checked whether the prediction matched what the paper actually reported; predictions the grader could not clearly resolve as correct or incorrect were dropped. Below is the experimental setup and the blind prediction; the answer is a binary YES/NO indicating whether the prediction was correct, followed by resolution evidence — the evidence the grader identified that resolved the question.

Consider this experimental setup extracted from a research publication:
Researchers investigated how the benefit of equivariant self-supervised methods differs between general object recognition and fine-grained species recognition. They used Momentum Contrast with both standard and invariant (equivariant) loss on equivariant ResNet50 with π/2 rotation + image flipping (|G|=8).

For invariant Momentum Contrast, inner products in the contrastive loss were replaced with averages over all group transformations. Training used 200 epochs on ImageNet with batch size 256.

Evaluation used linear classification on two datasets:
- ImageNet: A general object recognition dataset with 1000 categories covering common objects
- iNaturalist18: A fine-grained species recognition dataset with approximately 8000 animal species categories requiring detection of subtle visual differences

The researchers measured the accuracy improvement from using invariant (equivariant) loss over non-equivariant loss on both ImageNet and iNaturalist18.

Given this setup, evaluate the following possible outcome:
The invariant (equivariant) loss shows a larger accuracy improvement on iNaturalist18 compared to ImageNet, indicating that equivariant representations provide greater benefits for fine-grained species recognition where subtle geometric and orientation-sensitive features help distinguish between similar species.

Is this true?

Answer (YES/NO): YES